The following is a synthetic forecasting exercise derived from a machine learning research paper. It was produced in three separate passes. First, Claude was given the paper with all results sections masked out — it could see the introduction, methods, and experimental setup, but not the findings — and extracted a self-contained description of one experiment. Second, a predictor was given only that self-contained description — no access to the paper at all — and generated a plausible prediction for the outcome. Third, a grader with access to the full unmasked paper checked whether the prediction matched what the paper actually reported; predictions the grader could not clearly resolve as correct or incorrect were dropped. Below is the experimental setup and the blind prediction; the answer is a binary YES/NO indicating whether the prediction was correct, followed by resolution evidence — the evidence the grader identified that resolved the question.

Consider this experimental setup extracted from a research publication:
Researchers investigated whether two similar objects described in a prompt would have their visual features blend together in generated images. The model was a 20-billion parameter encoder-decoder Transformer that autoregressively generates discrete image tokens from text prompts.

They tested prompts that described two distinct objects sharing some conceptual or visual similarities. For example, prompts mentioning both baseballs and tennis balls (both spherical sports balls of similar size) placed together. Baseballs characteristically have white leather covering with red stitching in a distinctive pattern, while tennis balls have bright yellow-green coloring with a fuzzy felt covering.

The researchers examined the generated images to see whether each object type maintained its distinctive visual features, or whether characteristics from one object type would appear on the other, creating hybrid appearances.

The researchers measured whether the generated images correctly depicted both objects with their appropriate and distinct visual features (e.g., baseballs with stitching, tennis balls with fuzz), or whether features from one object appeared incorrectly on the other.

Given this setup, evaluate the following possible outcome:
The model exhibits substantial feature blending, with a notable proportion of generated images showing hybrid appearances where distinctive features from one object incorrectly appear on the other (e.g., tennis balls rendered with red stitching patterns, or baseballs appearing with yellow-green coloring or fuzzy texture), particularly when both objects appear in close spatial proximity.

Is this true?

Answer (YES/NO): YES